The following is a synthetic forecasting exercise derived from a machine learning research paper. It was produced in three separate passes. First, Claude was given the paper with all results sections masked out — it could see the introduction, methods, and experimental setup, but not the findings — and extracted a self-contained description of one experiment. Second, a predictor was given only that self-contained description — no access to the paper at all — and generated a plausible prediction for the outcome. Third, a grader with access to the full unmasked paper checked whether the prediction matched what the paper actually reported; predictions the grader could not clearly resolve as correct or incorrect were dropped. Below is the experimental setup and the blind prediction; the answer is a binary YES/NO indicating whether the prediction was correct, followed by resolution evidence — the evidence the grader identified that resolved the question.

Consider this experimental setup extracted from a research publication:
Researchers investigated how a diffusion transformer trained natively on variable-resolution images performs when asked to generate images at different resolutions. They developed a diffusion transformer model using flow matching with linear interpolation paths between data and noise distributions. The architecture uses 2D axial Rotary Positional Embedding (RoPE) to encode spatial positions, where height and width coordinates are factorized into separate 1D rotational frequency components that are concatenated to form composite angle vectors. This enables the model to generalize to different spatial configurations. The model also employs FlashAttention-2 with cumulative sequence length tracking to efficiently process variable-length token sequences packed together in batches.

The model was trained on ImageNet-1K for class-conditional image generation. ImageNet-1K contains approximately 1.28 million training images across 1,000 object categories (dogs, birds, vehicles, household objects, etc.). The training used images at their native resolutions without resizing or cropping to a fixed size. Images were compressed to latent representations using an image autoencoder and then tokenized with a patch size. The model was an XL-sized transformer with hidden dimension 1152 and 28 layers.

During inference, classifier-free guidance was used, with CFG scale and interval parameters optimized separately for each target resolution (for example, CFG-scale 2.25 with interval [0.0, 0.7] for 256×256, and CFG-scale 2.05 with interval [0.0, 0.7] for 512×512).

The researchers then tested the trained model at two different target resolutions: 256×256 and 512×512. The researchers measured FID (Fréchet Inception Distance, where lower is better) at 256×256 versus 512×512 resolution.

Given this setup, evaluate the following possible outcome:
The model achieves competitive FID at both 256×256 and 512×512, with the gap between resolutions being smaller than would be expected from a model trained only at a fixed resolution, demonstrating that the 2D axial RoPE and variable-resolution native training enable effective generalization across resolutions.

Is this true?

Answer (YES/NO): YES